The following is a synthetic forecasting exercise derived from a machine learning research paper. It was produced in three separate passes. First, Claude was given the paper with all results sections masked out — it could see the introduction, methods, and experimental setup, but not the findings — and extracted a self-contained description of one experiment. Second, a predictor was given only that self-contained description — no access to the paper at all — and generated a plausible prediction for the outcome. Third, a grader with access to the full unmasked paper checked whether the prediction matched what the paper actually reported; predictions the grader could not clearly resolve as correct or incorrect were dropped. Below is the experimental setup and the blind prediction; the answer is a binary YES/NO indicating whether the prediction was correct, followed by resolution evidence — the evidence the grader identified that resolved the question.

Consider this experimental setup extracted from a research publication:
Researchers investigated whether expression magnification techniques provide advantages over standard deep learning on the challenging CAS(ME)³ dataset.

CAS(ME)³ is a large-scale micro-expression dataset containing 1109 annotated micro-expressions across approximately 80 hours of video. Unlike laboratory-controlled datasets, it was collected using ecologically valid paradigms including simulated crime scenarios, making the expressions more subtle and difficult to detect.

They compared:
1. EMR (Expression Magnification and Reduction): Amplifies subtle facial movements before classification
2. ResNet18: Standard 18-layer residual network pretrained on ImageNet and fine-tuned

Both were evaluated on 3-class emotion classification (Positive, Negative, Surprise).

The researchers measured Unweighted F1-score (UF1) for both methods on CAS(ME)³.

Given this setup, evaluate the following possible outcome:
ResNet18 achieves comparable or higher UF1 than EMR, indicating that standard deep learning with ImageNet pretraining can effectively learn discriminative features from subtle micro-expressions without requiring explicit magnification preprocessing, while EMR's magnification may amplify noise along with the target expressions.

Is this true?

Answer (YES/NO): NO